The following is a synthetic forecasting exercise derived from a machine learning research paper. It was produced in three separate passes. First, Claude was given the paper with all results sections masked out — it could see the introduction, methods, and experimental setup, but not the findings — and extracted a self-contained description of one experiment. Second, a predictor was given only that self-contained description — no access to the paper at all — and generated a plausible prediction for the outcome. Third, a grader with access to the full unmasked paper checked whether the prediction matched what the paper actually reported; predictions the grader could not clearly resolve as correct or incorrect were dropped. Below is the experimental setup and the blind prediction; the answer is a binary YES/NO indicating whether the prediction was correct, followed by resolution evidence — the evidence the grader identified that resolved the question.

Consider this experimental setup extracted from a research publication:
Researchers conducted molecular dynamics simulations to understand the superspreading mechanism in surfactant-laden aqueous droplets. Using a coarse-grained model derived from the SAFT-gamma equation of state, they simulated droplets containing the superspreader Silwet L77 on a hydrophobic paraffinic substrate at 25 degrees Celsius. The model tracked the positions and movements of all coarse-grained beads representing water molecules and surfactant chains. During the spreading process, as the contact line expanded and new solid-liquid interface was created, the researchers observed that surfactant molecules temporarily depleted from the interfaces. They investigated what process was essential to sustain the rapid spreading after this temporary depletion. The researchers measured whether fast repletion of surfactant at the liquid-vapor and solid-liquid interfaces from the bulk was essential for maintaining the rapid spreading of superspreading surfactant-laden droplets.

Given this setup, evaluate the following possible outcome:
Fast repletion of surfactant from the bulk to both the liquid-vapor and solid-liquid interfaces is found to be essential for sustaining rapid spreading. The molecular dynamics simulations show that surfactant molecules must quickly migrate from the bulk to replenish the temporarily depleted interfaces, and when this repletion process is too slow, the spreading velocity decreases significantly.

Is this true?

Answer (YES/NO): YES